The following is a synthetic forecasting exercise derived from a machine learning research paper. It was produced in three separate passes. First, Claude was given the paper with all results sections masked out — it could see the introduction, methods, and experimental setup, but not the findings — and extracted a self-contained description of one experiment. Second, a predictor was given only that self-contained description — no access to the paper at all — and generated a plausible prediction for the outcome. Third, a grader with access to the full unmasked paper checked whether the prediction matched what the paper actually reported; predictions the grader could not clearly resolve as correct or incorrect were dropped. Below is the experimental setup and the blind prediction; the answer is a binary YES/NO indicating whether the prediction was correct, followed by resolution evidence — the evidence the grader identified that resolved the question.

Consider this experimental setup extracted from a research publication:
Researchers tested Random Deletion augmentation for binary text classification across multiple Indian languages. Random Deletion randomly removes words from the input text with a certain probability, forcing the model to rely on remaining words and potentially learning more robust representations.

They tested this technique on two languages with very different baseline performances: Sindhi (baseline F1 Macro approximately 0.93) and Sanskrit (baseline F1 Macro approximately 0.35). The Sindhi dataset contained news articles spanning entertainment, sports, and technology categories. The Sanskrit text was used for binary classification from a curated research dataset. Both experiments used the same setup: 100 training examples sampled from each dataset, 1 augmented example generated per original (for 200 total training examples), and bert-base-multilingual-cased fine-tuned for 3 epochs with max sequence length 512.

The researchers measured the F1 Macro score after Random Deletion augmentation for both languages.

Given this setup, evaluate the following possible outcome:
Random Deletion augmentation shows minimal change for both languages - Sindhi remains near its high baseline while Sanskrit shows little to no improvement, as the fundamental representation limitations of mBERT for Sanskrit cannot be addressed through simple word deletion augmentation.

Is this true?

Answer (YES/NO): NO